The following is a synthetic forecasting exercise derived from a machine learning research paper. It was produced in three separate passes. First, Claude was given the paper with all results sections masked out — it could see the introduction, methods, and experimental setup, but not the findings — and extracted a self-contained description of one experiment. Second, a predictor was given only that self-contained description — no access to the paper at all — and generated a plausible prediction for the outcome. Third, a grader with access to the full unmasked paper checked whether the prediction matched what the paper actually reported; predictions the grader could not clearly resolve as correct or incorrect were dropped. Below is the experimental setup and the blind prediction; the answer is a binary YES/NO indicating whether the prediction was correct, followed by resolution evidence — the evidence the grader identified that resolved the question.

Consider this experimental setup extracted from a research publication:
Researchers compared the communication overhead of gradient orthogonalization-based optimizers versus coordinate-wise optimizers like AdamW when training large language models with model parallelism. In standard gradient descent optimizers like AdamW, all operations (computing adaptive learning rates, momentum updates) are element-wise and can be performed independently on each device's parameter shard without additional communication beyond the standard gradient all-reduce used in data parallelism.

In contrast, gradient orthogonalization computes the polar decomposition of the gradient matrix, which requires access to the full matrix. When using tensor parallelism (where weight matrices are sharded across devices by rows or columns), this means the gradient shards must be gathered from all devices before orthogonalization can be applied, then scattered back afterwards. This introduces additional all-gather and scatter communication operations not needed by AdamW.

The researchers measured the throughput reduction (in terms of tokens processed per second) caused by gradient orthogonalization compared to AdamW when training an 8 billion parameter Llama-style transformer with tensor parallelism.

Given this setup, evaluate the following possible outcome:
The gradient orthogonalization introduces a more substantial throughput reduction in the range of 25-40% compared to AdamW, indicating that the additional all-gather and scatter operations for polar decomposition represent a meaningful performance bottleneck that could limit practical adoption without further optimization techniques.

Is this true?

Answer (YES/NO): NO